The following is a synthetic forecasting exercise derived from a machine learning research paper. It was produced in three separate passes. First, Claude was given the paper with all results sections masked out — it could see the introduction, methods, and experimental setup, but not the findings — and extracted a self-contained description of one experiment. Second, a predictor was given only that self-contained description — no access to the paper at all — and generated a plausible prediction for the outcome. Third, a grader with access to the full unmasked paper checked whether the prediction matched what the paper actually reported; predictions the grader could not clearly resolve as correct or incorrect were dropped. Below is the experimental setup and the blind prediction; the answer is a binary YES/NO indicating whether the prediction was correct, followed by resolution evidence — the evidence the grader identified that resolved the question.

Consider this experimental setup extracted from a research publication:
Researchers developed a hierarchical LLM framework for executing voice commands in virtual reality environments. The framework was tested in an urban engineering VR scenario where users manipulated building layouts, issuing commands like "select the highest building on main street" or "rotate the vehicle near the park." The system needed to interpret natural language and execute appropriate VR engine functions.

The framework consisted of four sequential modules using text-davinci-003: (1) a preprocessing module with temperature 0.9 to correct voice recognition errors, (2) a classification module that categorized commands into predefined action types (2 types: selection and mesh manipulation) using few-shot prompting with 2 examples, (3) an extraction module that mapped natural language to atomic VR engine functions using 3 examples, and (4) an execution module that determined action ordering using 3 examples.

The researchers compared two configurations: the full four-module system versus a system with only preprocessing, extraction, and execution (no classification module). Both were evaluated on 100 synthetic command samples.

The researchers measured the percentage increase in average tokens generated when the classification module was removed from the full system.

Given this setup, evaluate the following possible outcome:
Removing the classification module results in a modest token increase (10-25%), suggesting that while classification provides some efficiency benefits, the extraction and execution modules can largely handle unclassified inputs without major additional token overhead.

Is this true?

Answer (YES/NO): YES